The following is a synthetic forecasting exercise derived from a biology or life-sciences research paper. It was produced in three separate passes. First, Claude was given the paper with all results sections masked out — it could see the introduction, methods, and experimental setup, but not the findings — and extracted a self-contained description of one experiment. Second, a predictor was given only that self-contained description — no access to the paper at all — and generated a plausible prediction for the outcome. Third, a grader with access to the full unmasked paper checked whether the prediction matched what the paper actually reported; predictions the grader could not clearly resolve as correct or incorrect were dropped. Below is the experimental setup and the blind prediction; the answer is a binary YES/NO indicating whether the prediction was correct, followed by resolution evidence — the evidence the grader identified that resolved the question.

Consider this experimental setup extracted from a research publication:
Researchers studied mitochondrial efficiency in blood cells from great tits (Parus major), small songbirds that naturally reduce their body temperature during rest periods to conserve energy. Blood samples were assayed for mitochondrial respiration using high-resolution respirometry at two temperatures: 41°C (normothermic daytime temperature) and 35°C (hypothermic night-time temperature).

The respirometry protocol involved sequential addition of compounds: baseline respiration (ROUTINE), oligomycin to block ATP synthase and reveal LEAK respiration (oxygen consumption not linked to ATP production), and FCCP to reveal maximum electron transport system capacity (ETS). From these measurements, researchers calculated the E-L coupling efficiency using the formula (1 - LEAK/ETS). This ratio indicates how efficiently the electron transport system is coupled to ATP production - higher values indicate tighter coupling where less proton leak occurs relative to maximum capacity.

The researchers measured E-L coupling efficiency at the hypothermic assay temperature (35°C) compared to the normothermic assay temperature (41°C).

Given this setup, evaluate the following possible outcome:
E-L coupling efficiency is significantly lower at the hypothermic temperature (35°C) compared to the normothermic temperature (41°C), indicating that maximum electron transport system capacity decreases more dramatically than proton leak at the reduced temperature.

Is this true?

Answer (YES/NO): NO